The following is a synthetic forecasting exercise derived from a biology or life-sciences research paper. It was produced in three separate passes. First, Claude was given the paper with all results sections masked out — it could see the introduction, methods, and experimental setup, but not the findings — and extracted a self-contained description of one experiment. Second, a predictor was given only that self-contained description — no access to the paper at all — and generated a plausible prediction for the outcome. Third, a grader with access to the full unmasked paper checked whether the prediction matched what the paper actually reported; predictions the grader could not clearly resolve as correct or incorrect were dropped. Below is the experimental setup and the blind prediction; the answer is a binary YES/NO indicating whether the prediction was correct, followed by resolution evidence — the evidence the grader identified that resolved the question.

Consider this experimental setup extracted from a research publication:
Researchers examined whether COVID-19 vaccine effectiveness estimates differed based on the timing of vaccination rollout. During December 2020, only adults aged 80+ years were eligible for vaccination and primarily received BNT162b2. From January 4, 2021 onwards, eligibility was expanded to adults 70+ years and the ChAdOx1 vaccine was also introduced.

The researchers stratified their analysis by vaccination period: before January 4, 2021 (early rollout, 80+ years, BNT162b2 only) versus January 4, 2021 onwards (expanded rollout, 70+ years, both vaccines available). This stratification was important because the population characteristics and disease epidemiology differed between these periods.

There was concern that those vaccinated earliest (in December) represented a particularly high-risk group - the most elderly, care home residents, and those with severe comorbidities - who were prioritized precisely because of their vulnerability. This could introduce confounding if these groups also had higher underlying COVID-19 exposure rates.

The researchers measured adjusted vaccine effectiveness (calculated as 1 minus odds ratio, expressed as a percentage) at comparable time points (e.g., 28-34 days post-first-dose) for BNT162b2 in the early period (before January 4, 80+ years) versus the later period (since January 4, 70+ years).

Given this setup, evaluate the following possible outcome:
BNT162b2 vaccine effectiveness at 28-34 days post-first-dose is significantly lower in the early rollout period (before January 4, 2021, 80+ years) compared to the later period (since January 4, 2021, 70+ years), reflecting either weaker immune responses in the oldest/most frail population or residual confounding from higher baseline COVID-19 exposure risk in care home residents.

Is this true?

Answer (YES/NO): NO